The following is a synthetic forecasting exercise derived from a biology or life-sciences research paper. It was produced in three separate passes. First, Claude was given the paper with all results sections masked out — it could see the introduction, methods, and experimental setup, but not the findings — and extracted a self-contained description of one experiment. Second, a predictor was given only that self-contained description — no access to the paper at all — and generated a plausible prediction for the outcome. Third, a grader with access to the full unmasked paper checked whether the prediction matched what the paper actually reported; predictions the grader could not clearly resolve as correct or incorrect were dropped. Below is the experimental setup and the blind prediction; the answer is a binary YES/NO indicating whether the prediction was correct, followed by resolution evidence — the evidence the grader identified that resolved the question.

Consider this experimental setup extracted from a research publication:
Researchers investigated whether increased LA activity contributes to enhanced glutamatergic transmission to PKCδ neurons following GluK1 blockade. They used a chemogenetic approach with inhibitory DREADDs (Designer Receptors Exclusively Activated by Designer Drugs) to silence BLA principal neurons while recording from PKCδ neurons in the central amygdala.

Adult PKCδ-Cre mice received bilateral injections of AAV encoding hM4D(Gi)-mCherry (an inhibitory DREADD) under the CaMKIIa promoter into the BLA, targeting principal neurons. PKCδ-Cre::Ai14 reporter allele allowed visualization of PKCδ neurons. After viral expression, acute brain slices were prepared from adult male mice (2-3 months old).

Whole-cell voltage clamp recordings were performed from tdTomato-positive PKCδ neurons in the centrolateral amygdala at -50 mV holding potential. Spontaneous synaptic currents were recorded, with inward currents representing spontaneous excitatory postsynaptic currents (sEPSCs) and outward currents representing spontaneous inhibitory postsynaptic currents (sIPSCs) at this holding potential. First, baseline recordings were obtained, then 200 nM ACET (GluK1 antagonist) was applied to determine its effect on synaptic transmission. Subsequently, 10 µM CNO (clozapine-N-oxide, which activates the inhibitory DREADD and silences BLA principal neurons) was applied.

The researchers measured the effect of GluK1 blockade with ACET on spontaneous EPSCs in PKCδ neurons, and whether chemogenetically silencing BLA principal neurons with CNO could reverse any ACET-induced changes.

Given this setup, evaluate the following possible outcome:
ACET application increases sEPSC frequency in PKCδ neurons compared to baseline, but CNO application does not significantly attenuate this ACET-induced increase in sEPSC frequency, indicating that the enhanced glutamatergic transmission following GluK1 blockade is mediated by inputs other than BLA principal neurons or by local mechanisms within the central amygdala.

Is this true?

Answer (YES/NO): NO